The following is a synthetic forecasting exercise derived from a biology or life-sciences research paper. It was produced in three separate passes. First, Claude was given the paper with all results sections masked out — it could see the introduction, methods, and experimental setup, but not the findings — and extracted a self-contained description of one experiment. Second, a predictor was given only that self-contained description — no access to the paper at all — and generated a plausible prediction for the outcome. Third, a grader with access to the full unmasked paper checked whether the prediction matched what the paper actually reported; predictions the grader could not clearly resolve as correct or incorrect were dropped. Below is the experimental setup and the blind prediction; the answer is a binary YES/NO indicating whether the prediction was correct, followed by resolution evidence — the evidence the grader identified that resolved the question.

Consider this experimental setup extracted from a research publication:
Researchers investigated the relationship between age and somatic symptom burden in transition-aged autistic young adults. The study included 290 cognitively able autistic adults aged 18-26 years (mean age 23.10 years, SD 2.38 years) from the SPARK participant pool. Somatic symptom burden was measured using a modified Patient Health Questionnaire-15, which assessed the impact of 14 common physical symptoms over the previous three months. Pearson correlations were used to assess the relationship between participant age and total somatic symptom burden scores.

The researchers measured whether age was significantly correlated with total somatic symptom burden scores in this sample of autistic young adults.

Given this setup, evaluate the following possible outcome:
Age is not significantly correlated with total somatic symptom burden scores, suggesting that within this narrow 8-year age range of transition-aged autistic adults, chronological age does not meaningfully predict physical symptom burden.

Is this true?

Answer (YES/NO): NO